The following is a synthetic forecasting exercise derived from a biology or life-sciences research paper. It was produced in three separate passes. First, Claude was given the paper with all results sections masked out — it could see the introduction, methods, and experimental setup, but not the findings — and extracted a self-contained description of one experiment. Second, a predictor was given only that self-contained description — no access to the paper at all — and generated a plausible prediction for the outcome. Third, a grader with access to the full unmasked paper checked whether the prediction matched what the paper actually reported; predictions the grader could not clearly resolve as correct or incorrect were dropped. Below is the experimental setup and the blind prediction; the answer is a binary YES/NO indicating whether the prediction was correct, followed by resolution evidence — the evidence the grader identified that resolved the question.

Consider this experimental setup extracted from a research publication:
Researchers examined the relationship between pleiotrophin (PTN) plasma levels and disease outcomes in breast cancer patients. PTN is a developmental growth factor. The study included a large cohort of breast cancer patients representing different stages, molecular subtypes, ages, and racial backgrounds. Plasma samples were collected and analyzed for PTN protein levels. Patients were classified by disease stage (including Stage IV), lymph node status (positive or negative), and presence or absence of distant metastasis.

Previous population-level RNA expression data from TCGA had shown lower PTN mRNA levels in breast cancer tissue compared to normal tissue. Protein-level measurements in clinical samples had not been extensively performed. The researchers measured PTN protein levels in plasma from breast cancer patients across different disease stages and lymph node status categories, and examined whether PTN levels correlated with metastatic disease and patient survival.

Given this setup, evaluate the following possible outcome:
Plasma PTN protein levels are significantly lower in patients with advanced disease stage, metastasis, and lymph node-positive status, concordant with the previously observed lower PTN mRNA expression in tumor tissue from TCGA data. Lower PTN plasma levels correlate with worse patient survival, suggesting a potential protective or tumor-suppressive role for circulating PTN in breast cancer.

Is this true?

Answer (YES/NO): NO